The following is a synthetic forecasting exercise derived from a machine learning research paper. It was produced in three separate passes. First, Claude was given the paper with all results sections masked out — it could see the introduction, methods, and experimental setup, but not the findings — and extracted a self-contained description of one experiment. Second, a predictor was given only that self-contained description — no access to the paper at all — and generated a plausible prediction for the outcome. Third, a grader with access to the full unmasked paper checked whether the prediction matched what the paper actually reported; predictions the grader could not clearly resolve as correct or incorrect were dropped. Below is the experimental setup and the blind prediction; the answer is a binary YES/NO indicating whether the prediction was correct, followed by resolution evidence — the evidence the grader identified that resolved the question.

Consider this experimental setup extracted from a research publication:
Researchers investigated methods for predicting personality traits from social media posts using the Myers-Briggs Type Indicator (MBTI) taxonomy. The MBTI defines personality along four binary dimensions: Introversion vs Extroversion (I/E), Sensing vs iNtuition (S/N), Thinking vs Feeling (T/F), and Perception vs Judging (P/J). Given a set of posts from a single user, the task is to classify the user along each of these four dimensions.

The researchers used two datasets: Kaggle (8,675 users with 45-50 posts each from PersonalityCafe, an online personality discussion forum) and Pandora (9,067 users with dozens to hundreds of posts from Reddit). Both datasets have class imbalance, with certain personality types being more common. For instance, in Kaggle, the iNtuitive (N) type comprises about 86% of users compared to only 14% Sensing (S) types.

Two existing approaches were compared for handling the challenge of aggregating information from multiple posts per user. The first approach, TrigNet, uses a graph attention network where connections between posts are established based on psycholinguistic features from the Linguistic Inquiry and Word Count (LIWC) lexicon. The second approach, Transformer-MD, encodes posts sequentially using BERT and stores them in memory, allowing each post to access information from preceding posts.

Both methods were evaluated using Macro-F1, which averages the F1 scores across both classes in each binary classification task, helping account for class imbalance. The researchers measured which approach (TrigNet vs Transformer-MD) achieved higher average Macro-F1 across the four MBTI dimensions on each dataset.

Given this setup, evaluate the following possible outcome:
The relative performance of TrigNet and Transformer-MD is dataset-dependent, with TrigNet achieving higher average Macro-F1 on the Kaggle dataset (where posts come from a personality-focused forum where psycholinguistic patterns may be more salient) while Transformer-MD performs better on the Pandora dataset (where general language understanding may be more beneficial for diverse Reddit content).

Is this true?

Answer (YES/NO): YES